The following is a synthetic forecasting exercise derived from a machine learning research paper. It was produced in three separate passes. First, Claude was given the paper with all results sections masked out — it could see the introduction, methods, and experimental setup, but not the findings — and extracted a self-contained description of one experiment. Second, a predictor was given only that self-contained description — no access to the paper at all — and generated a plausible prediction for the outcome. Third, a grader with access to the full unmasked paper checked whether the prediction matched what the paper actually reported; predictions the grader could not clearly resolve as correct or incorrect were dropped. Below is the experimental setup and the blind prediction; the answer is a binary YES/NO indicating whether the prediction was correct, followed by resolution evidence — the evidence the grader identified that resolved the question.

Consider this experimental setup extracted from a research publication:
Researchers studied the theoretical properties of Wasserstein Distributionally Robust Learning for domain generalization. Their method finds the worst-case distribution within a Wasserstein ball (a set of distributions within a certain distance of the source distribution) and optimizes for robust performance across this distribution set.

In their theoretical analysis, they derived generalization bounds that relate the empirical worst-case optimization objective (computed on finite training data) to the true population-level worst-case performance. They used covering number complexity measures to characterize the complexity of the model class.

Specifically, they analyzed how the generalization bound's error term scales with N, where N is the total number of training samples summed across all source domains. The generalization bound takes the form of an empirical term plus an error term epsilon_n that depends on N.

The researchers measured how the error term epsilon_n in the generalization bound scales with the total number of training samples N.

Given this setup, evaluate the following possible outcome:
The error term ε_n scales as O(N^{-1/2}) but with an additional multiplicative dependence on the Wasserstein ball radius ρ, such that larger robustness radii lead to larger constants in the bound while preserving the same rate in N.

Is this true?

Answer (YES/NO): NO